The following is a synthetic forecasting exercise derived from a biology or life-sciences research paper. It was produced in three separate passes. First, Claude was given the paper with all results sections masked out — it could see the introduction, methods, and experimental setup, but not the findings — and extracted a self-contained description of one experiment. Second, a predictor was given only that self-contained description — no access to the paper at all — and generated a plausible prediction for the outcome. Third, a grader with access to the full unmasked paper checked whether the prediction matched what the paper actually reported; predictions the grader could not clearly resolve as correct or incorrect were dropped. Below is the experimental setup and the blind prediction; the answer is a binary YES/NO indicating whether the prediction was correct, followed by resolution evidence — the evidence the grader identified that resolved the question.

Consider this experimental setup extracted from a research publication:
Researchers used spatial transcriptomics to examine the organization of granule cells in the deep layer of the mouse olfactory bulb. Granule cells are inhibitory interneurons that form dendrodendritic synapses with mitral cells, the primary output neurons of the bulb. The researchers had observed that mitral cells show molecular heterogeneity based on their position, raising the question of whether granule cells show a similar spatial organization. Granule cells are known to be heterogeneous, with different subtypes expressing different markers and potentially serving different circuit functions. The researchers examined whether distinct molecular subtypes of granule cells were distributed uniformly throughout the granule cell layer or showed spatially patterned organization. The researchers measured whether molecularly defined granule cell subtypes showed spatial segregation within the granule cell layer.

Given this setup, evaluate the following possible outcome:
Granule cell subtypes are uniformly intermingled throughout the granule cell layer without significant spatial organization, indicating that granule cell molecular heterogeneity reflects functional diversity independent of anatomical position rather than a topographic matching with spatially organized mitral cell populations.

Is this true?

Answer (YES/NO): NO